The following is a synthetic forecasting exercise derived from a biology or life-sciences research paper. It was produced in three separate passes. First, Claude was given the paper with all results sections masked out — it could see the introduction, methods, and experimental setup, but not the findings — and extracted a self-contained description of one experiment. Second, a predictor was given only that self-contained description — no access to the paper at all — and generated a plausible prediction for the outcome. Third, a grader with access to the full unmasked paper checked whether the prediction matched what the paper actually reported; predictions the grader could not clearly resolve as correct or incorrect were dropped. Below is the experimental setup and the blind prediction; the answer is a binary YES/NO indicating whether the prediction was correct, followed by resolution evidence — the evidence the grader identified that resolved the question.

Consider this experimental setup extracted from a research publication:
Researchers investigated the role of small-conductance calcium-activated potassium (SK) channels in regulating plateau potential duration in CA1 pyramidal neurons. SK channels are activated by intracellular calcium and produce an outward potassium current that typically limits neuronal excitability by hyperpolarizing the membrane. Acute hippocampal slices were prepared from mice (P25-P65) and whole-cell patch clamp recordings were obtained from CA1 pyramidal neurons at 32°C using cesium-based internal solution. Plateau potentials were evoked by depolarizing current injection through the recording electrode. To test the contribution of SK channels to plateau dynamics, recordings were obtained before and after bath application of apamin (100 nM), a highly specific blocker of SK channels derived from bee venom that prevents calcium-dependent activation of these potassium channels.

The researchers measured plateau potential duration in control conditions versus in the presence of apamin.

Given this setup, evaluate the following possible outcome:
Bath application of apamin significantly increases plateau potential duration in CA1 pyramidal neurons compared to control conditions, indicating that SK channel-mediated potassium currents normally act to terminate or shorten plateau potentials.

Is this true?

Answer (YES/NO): YES